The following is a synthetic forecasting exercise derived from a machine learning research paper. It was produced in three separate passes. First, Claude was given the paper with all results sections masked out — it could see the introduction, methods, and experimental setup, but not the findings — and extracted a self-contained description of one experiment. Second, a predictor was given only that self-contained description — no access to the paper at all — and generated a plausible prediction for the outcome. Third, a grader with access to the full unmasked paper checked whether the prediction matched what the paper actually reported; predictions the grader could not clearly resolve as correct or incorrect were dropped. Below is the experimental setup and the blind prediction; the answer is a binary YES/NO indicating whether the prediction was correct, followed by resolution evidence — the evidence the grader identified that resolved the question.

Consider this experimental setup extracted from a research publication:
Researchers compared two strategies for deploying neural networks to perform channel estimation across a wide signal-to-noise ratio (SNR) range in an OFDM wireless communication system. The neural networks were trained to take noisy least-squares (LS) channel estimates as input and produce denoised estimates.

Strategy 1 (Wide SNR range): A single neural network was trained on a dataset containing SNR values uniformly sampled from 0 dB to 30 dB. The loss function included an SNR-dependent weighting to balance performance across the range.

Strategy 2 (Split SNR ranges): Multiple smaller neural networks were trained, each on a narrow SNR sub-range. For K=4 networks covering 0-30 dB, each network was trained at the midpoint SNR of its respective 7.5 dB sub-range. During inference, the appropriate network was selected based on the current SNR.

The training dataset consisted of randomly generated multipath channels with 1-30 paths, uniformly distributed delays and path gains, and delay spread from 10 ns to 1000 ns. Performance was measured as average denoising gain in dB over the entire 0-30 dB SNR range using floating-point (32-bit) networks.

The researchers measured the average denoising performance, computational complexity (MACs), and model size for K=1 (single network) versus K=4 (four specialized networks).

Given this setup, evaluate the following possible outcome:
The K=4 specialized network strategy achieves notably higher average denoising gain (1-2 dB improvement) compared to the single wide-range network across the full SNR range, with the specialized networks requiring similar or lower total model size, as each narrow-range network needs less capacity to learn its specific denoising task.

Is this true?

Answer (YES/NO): YES